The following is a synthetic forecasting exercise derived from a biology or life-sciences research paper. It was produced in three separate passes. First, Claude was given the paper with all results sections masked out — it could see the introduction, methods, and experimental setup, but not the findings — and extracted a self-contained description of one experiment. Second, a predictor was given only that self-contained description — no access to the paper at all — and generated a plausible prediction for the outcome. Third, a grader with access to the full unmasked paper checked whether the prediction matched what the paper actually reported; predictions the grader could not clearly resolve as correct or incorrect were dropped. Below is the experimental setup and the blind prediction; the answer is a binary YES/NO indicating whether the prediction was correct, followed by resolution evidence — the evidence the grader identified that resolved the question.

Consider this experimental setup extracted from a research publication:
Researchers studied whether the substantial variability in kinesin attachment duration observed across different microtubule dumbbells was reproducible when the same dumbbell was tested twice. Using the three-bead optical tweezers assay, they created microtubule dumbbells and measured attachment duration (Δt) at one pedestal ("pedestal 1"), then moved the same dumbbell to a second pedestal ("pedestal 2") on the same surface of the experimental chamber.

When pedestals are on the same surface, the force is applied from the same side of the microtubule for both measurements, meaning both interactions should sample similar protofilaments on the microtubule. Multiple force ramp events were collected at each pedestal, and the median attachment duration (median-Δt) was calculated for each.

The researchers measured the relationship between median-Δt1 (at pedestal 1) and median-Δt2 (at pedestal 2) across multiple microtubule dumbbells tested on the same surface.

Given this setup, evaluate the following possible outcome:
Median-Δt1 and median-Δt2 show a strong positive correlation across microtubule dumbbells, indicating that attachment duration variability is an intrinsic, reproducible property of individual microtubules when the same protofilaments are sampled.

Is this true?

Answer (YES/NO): YES